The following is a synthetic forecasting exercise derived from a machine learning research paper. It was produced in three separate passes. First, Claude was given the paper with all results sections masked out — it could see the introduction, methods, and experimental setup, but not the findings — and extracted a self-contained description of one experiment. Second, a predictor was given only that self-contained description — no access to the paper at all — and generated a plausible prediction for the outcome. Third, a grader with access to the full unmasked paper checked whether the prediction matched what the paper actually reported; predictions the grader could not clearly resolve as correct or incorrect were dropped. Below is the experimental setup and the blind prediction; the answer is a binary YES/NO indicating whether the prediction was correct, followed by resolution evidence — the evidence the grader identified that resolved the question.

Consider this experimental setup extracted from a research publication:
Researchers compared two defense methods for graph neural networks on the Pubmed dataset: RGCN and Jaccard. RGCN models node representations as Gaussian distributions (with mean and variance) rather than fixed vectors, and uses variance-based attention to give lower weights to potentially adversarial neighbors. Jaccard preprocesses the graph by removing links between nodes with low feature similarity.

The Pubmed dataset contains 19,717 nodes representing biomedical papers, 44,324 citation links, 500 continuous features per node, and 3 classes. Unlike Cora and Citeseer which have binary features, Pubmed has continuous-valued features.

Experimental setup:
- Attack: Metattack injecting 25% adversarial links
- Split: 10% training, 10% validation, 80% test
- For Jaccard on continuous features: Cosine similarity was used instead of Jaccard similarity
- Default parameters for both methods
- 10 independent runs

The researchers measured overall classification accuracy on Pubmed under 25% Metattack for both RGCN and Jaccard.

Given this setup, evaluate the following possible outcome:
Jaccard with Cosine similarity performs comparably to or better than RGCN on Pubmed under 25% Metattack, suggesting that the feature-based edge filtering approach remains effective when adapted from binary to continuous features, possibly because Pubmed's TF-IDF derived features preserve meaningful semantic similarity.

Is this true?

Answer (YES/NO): YES